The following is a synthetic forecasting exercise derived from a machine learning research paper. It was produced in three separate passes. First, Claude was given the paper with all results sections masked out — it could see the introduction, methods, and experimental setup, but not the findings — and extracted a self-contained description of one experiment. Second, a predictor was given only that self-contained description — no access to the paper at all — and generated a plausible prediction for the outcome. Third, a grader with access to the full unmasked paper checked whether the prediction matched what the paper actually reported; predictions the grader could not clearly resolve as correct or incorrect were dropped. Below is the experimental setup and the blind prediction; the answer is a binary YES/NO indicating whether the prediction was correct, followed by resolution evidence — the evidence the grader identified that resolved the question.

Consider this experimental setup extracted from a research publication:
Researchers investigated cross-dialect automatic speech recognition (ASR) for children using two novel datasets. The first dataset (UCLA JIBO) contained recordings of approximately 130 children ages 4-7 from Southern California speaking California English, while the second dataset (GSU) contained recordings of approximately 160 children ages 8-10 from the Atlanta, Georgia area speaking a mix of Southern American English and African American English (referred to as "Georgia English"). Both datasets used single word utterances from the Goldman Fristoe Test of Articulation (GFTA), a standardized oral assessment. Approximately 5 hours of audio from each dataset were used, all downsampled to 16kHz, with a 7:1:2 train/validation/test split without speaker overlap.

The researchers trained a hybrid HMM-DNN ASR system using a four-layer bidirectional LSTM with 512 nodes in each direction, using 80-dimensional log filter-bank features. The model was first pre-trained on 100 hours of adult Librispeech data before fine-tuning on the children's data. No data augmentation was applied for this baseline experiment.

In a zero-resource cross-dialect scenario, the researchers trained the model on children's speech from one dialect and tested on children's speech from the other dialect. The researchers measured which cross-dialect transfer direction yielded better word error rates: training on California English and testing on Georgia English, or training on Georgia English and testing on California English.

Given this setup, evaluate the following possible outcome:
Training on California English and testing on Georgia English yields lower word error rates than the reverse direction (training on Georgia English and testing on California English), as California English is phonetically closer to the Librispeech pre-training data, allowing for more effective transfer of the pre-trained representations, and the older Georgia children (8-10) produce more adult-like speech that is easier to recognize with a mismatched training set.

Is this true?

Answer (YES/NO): YES